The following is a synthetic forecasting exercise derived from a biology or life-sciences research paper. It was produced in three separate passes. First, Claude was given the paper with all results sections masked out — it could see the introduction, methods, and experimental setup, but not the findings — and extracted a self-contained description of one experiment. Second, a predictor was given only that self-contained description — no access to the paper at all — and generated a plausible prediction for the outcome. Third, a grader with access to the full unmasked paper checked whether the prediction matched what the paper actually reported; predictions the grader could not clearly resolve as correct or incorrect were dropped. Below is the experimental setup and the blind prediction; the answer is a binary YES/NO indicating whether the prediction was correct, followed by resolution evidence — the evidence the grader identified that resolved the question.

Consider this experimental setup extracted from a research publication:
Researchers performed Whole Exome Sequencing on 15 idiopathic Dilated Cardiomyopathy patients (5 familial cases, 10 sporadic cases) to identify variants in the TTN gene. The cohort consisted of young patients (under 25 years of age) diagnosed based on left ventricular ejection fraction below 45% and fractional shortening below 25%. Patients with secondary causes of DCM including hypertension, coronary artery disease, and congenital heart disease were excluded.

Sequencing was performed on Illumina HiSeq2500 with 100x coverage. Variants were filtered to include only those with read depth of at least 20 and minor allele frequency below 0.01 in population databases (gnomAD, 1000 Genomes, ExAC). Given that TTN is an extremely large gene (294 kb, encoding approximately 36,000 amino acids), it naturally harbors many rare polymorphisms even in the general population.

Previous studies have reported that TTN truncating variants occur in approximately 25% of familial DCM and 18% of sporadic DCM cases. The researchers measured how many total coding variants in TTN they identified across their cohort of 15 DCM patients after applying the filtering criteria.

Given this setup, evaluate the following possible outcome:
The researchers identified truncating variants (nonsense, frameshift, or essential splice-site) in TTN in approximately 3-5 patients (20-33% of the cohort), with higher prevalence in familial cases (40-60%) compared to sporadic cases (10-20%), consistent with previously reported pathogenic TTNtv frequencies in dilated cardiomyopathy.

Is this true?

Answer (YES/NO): NO